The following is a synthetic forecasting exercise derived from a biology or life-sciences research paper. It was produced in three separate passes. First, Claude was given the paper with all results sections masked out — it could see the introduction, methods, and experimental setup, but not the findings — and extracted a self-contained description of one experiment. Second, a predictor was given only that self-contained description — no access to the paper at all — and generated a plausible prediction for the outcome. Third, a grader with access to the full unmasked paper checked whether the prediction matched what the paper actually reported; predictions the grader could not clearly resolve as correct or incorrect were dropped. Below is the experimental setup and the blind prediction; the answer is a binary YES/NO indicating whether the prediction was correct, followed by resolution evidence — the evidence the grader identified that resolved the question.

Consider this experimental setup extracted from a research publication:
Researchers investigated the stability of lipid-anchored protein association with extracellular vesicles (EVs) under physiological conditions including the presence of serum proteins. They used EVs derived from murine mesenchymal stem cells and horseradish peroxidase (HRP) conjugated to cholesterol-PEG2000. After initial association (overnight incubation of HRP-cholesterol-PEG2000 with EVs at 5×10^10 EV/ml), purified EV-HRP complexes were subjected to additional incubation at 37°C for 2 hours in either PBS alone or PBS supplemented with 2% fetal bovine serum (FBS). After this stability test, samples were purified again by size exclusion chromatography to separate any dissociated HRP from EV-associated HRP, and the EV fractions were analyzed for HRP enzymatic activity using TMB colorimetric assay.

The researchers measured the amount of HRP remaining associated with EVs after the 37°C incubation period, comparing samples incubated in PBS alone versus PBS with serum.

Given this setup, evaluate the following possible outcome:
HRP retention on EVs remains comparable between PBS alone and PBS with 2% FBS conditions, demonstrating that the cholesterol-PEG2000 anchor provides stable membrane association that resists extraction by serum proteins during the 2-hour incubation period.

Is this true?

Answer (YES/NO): NO